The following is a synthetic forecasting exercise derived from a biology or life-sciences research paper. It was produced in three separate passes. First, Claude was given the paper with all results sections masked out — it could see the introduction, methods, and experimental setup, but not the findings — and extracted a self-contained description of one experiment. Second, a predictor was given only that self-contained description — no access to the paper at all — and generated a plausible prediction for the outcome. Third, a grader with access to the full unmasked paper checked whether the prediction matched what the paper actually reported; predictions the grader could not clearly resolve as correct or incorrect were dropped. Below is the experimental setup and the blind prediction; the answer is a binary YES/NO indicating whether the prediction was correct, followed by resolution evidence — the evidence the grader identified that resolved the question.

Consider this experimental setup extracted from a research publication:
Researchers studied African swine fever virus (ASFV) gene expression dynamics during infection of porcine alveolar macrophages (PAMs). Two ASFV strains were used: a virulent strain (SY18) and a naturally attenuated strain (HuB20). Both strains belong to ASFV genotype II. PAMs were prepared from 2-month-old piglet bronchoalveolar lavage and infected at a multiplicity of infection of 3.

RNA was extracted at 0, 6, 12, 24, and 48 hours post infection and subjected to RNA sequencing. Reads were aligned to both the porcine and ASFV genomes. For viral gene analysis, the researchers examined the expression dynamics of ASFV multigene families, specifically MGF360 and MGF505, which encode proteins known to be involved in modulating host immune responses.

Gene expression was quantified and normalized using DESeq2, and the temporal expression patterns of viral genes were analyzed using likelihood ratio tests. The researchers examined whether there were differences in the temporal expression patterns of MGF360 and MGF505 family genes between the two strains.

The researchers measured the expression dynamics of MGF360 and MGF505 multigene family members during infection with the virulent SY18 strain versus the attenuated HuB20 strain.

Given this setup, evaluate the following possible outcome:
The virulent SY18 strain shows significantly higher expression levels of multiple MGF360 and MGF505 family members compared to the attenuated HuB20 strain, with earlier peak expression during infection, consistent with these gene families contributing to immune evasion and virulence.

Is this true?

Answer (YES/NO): NO